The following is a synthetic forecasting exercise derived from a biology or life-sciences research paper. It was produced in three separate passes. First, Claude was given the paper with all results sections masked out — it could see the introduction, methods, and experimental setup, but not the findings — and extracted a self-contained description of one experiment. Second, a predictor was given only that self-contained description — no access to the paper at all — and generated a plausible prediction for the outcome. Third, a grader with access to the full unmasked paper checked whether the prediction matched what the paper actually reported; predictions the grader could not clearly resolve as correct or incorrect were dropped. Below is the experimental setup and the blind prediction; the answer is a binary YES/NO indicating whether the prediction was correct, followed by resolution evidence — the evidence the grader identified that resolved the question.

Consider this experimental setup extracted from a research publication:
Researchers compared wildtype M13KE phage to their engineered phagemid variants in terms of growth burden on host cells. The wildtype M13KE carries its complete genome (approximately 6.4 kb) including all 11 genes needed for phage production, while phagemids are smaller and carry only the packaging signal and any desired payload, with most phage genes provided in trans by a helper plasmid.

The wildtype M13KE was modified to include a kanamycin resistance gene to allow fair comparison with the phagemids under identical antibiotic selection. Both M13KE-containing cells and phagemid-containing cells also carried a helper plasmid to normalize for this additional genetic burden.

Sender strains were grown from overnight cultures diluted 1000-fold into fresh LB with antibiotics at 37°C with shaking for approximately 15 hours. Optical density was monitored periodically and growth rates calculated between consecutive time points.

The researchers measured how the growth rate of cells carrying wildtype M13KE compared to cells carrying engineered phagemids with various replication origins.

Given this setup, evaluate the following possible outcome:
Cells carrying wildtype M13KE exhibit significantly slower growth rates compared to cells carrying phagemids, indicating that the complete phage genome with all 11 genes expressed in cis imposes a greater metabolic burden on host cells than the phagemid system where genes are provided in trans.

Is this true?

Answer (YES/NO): YES